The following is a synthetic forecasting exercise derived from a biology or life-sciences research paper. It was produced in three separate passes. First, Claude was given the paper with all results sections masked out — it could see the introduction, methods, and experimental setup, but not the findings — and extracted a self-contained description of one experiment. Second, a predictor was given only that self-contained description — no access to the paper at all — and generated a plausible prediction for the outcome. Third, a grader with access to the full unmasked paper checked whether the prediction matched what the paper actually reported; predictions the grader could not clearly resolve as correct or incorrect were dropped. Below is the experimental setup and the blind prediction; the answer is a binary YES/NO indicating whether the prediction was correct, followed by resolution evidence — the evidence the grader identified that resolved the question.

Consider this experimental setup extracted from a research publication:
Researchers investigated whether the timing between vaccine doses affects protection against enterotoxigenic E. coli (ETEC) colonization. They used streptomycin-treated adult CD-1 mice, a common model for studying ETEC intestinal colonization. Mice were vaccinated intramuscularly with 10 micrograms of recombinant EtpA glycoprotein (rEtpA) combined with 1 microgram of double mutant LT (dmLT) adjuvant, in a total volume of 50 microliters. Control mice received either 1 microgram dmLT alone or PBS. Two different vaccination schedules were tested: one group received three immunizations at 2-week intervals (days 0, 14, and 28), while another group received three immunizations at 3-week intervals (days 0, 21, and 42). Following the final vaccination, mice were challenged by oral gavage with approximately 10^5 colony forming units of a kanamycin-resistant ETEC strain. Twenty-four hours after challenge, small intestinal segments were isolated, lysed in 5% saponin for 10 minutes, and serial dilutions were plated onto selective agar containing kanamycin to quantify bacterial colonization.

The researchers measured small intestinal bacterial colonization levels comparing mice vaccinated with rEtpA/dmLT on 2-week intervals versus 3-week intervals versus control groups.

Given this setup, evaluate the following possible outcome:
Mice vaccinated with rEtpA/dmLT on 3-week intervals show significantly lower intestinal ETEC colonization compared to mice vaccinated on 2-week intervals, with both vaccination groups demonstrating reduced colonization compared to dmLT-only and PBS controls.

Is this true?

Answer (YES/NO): NO